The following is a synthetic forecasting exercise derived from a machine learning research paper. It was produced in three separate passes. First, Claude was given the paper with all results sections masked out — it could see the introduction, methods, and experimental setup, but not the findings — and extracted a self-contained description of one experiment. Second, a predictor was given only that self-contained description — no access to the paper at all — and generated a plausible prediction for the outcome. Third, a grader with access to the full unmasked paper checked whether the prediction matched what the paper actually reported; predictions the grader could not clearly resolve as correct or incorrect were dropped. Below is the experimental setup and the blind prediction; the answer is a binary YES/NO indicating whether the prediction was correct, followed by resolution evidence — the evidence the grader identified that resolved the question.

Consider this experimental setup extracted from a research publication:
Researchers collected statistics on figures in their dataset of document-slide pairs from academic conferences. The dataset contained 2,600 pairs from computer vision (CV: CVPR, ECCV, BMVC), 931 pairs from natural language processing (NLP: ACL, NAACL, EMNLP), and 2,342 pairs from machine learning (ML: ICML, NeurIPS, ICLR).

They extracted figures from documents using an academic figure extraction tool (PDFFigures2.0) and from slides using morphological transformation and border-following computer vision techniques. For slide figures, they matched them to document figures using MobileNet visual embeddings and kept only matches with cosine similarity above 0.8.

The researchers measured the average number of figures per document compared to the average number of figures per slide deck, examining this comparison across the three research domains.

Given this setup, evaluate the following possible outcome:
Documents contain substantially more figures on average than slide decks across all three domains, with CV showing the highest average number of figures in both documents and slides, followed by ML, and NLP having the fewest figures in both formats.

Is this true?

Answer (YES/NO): NO